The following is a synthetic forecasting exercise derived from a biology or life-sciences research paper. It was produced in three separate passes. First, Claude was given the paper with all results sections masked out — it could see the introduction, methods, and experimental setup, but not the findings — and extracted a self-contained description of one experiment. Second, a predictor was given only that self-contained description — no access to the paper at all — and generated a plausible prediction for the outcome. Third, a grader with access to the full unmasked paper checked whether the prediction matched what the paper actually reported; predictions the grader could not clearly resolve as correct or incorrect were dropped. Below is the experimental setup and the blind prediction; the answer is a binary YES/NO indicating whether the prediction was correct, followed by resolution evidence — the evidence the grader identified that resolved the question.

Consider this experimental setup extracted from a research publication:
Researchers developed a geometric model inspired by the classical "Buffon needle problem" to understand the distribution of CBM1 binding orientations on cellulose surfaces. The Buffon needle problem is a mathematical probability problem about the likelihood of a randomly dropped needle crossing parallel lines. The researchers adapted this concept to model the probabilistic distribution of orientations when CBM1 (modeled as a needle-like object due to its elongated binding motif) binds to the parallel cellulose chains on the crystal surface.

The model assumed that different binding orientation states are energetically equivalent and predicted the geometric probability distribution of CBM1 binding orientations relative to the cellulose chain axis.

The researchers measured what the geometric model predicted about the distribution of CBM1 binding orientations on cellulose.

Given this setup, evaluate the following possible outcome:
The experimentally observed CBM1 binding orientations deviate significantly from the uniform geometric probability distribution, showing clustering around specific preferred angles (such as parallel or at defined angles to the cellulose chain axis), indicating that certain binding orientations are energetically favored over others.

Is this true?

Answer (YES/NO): NO